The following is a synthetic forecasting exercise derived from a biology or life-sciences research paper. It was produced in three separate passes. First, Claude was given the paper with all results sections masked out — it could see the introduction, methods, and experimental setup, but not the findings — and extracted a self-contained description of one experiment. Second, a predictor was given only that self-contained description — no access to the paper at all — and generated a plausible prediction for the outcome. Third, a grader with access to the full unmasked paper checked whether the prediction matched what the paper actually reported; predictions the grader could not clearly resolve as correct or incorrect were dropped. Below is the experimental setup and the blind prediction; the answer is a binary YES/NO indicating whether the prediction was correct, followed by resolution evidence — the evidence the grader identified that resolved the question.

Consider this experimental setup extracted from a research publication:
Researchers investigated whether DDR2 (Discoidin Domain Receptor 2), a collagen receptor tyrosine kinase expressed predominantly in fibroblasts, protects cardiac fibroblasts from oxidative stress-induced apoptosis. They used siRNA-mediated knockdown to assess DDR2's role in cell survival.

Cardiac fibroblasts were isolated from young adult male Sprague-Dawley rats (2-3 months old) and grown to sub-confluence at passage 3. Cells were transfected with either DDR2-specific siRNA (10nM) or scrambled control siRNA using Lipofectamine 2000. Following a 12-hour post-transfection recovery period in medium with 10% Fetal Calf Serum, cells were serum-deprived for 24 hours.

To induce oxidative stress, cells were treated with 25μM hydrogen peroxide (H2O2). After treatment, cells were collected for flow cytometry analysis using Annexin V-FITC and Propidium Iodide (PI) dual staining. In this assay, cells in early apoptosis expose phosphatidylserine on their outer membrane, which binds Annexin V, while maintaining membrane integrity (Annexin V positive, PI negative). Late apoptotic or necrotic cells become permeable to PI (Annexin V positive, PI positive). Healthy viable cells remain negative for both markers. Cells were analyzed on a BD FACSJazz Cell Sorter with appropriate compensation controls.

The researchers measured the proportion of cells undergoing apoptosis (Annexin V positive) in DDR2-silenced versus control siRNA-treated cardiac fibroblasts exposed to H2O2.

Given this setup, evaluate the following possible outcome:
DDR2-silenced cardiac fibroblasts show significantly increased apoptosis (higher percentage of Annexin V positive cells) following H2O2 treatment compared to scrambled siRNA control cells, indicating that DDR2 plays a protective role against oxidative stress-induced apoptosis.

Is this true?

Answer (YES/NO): YES